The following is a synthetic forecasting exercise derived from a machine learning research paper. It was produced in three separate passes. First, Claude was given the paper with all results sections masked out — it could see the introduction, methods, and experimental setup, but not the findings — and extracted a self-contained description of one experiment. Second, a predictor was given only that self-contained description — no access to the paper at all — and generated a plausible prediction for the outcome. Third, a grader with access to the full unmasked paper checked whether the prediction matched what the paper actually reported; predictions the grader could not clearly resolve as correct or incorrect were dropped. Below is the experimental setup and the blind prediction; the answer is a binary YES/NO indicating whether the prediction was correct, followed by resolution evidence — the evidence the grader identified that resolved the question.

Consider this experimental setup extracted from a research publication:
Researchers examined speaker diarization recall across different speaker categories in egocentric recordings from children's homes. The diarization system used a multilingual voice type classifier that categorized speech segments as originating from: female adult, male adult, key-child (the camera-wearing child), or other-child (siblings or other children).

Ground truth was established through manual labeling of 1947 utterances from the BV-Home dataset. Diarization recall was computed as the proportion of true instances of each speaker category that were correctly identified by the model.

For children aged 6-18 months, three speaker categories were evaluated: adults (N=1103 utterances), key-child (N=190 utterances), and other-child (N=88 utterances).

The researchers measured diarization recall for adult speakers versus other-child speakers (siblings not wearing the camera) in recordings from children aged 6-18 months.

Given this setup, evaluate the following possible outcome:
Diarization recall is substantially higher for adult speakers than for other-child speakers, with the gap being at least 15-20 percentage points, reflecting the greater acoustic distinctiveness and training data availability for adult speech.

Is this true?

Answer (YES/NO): NO